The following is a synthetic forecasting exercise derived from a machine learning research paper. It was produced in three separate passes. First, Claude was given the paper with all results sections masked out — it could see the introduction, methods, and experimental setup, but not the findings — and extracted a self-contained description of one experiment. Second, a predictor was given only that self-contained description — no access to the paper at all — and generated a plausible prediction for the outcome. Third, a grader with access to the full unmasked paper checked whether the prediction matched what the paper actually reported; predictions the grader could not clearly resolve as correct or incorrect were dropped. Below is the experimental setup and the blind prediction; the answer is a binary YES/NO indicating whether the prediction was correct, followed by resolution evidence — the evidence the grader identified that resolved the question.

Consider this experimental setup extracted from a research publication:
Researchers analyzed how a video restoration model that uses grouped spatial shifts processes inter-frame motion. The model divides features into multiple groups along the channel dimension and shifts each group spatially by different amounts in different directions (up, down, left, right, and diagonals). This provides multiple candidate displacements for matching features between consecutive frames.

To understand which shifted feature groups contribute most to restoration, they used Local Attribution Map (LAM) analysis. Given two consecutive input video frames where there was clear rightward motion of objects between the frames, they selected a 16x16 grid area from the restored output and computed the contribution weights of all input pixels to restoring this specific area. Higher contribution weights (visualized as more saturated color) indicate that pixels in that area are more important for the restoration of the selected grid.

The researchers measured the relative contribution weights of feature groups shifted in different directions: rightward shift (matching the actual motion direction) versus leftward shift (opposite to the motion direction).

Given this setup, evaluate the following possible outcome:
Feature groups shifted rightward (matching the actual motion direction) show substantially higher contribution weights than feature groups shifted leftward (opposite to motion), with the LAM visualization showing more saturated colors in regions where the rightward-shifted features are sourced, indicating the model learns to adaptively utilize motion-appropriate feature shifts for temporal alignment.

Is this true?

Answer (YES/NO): YES